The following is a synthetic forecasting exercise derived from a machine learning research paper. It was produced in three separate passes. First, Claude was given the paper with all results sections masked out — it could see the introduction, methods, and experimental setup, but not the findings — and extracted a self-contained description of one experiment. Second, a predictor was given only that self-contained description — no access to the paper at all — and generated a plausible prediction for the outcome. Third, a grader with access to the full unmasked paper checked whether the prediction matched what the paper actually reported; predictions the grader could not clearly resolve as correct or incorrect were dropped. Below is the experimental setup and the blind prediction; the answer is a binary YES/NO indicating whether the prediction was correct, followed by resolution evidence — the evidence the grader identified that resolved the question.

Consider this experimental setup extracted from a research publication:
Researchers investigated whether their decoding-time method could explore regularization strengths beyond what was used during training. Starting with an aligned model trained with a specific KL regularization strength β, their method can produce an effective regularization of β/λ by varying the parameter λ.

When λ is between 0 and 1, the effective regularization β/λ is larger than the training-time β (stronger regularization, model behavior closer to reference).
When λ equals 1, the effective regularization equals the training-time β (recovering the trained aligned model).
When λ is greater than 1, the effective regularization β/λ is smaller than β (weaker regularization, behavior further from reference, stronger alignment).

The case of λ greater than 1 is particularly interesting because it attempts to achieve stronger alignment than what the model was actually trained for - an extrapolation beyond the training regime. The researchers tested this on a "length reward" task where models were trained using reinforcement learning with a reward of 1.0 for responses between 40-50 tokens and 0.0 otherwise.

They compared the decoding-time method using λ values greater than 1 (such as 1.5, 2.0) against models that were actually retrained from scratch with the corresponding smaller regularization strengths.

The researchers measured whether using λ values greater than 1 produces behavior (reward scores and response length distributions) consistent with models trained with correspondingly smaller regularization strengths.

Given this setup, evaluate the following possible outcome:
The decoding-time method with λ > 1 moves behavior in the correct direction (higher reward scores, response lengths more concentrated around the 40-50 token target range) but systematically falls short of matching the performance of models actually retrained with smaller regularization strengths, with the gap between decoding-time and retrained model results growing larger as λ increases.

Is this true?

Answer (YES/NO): NO